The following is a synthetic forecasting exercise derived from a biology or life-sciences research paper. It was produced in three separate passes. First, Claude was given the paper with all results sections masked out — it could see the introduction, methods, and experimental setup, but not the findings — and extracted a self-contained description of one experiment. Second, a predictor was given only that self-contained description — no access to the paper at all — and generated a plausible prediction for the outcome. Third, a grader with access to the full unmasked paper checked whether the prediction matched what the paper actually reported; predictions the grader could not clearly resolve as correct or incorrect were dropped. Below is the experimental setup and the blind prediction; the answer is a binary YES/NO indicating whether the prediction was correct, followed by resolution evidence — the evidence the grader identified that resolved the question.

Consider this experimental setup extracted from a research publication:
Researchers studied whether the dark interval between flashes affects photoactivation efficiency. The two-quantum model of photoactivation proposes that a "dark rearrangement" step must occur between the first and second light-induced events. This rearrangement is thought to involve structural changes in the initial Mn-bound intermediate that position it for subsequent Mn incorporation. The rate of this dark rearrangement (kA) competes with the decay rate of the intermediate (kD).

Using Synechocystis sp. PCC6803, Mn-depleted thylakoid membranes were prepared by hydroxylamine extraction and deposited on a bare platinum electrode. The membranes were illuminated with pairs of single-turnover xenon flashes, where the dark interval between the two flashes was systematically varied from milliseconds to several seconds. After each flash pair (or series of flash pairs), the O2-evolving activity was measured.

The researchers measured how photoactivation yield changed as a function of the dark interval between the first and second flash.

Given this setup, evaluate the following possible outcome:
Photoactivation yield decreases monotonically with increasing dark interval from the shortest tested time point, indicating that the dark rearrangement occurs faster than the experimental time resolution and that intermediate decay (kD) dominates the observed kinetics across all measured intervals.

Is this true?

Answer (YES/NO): NO